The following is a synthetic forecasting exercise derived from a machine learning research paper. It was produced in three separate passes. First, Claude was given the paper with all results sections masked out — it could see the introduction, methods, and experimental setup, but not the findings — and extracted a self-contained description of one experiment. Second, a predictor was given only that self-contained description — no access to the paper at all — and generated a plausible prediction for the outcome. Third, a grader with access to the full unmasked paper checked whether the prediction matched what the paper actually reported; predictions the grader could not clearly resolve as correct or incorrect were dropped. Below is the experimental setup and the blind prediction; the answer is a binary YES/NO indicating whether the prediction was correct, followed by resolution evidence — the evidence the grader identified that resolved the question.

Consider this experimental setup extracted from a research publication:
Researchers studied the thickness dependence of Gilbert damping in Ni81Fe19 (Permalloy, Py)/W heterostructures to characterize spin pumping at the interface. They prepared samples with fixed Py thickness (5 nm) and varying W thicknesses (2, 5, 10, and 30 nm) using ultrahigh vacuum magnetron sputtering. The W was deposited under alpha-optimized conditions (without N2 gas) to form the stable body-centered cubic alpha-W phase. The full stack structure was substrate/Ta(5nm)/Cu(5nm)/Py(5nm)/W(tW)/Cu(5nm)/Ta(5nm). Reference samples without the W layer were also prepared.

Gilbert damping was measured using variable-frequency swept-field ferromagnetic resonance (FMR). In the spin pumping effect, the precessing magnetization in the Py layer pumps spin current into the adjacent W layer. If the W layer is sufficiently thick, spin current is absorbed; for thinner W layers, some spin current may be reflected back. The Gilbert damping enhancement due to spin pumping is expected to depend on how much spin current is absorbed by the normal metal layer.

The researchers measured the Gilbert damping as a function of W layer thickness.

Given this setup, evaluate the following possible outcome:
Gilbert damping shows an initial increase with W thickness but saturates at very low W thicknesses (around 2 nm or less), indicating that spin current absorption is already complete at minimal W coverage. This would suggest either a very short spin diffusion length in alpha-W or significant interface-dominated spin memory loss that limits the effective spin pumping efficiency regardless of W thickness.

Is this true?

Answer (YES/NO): YES